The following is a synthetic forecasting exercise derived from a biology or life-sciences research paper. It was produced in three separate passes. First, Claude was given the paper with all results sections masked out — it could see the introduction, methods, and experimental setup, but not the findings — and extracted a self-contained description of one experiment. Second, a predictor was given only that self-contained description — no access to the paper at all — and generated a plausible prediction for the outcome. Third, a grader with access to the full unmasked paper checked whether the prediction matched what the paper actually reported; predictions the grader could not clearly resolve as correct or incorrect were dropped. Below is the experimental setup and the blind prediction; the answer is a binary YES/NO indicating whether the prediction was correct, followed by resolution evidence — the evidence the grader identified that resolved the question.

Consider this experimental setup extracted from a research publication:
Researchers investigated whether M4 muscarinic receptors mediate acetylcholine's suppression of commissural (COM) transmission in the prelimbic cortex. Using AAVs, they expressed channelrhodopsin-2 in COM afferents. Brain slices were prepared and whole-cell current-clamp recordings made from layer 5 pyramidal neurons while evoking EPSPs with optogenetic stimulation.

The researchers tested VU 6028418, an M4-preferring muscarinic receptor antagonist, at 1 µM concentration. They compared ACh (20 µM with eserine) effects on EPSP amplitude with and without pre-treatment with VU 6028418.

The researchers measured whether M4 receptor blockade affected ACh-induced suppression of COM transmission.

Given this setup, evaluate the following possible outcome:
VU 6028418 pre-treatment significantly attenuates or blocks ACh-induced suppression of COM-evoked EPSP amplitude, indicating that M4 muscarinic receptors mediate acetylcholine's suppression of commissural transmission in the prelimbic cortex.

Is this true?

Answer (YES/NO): YES